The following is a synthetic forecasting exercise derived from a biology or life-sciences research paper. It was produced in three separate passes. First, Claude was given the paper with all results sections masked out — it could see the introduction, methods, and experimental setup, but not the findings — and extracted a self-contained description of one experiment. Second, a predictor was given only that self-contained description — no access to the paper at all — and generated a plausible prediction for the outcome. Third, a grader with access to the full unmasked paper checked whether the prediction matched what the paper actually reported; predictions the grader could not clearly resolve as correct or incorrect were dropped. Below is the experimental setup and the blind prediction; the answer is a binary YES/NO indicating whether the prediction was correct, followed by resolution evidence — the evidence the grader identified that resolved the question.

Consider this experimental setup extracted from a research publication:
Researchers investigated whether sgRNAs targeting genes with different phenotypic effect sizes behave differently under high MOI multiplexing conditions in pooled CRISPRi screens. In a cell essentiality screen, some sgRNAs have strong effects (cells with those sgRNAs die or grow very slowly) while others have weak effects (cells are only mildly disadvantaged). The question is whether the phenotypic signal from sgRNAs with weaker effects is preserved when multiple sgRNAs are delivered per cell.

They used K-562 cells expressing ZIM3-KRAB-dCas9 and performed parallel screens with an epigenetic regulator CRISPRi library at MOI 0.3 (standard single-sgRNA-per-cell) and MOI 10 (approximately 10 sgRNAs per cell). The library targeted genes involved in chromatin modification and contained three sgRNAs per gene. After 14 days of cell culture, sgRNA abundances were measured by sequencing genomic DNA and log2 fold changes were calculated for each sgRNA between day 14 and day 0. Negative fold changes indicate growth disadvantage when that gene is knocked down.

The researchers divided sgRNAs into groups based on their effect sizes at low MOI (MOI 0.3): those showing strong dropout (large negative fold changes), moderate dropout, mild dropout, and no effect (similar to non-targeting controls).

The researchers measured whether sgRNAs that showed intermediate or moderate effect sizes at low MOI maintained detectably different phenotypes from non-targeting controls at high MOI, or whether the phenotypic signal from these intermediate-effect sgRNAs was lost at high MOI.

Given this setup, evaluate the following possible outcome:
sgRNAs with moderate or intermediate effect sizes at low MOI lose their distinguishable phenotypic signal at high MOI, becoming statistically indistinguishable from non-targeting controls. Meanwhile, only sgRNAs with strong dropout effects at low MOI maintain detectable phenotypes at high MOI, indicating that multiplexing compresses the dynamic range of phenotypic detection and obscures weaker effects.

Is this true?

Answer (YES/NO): NO